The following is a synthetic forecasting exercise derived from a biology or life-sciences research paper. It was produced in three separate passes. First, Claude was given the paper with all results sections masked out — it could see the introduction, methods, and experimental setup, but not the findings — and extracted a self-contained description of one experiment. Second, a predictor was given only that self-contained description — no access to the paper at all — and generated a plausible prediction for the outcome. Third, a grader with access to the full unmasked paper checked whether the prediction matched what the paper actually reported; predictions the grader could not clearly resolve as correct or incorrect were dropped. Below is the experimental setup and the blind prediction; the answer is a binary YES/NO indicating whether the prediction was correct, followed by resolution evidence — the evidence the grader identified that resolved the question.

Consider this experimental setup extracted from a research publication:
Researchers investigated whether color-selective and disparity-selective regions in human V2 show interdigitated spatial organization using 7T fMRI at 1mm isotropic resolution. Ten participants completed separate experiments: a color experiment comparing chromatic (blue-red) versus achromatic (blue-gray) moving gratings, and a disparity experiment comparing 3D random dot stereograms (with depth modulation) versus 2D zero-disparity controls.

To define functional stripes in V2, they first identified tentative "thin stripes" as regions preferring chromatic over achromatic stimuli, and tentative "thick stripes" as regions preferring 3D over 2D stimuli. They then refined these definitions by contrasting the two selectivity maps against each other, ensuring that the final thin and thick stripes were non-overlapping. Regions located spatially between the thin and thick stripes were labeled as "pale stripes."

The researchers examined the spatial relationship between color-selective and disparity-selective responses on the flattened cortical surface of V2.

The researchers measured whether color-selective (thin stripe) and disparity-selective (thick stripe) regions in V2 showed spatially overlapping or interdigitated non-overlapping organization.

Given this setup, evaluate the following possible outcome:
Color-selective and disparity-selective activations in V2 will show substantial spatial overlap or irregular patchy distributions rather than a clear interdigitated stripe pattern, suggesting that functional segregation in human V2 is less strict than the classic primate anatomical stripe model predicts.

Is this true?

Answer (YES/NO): NO